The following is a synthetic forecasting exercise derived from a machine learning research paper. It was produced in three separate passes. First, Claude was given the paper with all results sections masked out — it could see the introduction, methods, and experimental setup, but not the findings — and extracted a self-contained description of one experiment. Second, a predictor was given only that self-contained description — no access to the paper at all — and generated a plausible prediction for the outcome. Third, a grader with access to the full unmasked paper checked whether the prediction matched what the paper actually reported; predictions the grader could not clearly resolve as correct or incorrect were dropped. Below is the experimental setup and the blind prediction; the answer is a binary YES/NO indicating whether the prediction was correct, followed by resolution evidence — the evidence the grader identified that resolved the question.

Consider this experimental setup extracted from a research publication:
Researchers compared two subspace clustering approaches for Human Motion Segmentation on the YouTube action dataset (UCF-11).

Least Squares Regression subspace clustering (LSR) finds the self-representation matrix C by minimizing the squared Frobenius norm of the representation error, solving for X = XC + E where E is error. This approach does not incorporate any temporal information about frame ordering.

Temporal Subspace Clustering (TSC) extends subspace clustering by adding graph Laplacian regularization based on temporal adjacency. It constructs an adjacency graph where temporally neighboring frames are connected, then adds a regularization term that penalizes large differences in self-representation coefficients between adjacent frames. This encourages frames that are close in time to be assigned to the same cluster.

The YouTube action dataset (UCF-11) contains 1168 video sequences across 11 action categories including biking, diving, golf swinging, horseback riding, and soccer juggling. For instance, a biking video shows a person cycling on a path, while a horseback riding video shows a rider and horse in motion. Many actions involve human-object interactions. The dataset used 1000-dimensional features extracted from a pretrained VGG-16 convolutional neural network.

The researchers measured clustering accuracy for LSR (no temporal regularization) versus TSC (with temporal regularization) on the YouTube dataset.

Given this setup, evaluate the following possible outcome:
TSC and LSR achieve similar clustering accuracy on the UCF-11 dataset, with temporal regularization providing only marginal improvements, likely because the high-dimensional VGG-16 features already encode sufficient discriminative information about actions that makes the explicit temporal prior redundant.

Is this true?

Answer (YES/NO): NO